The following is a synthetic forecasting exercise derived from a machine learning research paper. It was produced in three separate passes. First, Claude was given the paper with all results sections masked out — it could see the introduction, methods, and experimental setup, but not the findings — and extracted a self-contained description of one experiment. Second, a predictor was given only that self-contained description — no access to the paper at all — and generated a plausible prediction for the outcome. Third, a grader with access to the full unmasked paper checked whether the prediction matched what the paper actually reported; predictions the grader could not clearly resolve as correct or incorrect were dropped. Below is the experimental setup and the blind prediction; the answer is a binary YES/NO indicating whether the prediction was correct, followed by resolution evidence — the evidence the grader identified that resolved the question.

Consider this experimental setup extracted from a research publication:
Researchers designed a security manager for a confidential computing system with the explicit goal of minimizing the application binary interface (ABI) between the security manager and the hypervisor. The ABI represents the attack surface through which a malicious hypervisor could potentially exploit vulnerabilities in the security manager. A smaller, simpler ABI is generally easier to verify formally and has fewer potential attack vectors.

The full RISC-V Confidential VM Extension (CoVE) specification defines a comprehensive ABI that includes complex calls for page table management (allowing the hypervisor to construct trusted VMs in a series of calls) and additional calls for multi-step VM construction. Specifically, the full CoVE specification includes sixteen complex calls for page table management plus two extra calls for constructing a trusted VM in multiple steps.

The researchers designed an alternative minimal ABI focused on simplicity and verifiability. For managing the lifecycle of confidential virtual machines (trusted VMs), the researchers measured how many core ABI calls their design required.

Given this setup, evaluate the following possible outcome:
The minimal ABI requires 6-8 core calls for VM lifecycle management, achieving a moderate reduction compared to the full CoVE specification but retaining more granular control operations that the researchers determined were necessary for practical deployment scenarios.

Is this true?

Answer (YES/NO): NO